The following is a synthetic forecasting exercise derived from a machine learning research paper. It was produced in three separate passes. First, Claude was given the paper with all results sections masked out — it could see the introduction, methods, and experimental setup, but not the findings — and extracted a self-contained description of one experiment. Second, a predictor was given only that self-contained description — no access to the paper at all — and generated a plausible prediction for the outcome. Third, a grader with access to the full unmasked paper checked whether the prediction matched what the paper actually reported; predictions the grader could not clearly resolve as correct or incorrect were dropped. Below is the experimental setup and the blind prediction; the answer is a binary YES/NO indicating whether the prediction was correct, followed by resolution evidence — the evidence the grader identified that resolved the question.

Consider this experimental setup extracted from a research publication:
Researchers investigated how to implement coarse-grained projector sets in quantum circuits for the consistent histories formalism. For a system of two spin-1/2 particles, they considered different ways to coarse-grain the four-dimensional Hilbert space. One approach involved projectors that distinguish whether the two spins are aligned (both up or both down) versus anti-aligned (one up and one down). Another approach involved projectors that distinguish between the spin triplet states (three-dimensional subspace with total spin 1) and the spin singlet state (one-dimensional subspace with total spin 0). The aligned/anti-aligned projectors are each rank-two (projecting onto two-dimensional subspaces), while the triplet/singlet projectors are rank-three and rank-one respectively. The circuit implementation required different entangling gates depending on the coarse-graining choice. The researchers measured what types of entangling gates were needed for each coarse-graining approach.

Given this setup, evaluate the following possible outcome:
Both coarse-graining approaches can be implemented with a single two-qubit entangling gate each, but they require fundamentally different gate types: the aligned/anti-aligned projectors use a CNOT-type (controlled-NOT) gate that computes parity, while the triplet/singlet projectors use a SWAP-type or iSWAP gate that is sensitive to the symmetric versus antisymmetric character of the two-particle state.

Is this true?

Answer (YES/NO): NO